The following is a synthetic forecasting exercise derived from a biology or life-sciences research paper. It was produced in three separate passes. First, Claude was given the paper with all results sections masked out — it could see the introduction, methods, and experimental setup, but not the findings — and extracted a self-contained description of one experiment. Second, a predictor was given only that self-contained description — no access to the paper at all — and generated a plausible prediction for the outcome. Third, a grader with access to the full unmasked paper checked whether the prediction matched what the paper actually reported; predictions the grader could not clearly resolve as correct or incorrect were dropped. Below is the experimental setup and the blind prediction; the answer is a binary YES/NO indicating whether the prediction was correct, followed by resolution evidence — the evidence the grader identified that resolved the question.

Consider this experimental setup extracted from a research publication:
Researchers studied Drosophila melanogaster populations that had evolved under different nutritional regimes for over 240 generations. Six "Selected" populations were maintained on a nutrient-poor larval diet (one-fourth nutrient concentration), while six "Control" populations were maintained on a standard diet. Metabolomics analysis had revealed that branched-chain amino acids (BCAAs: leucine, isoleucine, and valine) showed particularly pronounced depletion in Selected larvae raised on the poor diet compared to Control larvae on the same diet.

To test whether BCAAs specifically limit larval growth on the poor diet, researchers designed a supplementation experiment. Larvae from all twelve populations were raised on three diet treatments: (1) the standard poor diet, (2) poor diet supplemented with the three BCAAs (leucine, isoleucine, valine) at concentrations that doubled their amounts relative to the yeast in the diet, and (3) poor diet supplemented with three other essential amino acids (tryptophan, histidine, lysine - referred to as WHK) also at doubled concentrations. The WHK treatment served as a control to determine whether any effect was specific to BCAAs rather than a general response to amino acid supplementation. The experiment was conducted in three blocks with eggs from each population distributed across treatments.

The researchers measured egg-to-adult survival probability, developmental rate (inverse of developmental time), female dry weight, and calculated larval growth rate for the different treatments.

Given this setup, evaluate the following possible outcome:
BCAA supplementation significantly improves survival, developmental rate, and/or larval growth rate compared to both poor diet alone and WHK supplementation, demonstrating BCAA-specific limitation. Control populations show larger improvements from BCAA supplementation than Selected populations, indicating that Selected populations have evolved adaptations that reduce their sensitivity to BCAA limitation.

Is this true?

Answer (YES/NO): NO